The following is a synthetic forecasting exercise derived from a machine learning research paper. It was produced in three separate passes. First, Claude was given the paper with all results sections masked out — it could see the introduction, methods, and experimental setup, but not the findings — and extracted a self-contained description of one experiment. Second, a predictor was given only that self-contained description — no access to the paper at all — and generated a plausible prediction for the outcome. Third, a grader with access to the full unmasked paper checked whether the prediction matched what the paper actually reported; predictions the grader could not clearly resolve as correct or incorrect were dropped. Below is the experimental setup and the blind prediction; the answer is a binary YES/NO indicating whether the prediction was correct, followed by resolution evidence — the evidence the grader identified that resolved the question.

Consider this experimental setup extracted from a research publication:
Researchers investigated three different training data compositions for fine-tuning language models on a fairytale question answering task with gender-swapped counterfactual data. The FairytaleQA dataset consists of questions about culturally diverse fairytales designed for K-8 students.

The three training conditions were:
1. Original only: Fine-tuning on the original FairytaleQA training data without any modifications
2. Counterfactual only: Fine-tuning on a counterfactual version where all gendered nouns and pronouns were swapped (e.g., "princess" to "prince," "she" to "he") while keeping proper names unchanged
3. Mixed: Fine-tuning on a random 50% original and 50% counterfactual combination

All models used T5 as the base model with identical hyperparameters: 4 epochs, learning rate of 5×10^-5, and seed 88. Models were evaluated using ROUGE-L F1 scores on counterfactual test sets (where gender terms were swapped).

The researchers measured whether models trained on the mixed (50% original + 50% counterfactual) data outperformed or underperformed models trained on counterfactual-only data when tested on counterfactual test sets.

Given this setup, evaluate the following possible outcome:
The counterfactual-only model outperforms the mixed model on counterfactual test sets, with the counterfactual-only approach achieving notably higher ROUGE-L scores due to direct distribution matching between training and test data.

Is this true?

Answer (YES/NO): NO